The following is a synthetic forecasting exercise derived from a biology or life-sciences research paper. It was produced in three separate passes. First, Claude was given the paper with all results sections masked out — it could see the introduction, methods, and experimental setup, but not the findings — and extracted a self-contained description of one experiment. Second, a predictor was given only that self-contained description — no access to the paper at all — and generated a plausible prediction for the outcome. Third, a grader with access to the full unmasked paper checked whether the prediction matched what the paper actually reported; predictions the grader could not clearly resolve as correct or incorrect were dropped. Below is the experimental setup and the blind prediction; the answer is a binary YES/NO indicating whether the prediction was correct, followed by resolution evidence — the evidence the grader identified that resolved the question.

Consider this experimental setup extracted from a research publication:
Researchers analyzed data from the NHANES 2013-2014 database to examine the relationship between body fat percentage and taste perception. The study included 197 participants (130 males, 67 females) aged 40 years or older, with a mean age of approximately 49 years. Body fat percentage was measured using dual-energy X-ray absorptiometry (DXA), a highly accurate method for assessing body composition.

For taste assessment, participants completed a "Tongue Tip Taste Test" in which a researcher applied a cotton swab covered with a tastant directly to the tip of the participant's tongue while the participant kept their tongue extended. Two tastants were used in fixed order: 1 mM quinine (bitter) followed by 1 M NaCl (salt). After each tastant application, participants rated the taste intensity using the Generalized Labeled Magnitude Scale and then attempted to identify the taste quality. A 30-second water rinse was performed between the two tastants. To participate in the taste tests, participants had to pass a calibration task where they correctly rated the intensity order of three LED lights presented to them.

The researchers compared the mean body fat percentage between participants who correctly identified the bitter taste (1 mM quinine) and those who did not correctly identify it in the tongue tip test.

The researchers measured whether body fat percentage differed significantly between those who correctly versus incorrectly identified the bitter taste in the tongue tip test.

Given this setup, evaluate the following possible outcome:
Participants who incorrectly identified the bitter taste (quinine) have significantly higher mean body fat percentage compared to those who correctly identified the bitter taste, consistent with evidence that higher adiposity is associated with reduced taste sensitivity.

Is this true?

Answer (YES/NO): NO